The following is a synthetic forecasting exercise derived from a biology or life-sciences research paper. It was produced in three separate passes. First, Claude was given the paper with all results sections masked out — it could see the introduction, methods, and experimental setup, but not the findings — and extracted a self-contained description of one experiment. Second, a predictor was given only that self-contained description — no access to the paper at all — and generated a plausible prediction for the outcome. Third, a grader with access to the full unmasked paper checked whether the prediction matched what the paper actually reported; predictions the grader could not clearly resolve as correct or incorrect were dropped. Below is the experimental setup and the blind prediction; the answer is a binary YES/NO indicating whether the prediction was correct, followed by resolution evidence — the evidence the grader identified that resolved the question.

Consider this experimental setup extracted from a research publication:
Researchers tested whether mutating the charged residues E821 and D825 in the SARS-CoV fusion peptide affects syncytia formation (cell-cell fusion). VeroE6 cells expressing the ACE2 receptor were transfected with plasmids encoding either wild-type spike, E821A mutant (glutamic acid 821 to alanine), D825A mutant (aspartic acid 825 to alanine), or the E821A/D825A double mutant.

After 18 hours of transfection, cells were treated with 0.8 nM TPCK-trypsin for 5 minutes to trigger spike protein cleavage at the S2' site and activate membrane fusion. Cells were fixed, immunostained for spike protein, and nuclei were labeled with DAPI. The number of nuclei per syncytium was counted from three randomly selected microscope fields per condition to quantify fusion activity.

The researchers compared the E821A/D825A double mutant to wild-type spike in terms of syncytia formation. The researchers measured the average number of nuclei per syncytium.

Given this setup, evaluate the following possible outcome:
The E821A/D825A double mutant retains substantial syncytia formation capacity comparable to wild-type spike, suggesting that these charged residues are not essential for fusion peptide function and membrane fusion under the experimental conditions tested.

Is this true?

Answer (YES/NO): NO